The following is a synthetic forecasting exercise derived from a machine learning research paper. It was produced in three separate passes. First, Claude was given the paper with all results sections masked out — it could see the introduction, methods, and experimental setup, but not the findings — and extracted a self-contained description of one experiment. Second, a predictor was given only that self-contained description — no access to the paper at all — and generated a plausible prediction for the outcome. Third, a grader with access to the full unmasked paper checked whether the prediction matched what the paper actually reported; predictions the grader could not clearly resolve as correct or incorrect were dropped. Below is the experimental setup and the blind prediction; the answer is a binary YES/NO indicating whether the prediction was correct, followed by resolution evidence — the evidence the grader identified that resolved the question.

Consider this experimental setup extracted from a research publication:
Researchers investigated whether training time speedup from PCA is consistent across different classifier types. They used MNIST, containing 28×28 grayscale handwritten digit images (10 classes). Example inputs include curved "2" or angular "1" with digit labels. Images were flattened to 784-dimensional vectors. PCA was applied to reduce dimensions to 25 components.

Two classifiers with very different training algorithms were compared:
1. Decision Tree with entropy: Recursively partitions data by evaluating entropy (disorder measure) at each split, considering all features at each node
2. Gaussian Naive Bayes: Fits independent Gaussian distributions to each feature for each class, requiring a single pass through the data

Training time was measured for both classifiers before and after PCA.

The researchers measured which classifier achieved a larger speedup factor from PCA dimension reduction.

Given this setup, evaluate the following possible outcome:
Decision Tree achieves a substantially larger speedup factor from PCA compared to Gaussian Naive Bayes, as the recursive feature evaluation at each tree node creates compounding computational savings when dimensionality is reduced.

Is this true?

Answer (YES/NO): NO